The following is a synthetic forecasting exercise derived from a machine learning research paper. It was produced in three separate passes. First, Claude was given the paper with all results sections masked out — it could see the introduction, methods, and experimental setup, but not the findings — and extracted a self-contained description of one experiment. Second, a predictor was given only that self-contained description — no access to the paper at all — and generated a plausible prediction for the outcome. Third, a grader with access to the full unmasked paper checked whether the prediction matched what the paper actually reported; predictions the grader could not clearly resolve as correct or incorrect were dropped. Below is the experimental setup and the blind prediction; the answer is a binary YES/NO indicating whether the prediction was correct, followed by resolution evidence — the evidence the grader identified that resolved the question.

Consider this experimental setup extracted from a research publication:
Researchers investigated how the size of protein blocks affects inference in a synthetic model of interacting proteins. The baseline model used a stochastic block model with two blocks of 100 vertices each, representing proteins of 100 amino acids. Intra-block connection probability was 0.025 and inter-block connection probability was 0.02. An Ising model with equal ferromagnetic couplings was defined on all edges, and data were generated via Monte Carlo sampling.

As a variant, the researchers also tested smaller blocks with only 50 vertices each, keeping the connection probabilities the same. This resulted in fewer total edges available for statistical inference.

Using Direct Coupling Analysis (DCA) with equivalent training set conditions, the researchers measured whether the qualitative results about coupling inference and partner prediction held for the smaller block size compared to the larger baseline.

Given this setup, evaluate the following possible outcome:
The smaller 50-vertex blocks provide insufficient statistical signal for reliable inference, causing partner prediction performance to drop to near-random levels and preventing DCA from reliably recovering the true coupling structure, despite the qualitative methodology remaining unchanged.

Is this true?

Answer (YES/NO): NO